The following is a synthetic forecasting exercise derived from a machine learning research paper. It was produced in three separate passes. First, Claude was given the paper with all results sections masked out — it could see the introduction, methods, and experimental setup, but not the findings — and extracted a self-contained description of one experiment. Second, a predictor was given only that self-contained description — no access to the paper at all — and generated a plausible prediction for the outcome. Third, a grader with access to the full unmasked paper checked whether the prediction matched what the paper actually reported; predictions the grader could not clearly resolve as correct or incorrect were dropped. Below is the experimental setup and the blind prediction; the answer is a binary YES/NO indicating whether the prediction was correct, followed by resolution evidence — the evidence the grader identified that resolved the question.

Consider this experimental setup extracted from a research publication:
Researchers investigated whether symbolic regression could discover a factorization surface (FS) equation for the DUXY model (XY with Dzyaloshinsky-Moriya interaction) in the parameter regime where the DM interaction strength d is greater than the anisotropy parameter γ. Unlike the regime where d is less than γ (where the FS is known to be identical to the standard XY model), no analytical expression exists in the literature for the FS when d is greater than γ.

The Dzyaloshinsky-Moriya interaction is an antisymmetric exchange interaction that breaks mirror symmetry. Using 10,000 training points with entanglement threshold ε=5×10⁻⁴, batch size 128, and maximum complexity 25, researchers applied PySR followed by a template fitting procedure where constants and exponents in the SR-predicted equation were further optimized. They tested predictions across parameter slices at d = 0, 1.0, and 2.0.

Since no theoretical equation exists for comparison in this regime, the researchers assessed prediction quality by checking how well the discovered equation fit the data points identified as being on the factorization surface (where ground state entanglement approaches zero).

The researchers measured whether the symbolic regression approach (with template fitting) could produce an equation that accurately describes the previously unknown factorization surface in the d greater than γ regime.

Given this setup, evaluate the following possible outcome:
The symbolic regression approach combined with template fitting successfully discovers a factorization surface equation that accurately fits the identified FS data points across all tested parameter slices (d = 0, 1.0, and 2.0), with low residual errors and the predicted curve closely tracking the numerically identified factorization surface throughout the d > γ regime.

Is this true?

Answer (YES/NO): NO